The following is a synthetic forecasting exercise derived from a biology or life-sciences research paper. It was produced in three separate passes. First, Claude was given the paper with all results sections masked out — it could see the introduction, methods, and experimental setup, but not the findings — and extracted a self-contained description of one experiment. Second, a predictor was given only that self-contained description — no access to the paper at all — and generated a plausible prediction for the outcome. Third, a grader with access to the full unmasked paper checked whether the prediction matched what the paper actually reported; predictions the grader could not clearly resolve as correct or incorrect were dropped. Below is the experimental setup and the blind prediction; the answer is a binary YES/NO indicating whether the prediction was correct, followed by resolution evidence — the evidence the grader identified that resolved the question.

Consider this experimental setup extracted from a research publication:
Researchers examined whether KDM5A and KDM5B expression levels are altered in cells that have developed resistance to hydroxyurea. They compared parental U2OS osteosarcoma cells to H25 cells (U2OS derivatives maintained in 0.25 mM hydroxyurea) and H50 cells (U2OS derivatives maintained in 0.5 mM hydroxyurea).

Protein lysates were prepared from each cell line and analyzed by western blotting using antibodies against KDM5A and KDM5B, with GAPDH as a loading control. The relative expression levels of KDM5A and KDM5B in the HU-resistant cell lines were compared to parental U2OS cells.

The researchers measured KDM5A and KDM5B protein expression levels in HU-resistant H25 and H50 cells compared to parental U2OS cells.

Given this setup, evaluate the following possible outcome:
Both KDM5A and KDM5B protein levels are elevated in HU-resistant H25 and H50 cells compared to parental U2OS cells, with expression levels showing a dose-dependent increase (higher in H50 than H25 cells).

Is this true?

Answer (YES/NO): NO